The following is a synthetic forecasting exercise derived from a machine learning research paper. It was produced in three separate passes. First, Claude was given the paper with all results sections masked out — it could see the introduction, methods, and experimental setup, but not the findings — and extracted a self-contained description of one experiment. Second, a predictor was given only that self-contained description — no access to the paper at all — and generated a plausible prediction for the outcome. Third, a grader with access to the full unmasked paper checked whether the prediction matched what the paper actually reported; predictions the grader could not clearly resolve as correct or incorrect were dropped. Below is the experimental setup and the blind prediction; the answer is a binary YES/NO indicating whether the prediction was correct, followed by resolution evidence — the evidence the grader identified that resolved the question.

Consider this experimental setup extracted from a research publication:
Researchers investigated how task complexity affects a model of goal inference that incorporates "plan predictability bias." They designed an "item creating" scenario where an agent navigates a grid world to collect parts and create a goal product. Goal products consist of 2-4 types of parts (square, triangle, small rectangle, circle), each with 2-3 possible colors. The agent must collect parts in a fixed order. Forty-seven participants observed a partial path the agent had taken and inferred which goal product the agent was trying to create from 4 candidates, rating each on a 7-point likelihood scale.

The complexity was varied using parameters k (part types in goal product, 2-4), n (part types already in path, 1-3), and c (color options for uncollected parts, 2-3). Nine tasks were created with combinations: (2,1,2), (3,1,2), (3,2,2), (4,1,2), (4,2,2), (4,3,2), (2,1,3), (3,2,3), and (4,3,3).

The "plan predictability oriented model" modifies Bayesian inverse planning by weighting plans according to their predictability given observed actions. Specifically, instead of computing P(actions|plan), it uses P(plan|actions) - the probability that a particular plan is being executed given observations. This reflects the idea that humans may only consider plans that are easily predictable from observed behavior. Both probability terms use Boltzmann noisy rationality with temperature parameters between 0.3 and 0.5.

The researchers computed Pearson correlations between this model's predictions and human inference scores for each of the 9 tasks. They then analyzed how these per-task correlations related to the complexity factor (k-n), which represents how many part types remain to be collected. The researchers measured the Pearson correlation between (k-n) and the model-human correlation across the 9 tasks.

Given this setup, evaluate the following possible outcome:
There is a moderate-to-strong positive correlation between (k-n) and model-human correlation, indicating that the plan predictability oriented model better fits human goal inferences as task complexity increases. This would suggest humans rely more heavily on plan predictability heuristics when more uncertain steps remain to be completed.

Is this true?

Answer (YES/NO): NO